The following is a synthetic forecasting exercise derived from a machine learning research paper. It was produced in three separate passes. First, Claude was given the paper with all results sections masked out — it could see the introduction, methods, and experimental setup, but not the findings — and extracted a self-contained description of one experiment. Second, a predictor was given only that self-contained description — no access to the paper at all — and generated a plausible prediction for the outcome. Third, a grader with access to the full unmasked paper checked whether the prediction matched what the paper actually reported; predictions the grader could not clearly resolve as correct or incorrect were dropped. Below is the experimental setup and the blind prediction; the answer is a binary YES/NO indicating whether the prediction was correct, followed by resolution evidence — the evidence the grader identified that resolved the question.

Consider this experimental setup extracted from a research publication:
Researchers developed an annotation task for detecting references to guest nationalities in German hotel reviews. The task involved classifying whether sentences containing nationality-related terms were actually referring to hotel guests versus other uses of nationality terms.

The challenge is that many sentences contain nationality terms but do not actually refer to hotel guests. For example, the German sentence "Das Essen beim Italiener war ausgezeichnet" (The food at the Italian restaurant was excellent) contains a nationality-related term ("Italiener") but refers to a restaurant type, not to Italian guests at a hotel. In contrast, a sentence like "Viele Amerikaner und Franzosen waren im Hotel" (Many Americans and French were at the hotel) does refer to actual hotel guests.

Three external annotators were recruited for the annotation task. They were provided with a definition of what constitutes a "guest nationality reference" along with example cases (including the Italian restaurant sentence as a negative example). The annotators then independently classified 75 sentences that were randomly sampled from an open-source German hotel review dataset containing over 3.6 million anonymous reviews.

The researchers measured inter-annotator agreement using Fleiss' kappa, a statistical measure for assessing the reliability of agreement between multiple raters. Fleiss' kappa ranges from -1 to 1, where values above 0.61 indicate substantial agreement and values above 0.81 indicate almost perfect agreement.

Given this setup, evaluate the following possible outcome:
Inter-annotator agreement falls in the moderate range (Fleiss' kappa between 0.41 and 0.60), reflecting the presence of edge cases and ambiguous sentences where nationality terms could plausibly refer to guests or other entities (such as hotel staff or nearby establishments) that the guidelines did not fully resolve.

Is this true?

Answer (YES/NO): NO